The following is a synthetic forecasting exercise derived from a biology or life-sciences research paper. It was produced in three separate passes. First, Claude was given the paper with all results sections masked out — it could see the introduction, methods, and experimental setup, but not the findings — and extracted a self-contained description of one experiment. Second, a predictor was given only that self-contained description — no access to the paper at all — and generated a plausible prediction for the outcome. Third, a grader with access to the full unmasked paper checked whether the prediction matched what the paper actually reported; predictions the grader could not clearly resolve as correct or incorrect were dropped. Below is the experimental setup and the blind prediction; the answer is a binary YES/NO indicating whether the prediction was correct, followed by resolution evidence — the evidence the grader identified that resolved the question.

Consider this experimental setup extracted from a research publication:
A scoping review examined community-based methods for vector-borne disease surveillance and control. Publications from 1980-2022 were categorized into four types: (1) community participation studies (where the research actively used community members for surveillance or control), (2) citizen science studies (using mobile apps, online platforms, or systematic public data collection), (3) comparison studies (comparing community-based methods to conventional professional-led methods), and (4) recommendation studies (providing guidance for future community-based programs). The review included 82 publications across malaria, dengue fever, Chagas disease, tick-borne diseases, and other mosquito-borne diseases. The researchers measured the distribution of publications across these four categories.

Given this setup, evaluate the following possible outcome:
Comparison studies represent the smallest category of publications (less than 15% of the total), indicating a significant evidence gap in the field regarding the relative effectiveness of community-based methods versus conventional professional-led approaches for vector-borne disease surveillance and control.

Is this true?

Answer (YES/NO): NO